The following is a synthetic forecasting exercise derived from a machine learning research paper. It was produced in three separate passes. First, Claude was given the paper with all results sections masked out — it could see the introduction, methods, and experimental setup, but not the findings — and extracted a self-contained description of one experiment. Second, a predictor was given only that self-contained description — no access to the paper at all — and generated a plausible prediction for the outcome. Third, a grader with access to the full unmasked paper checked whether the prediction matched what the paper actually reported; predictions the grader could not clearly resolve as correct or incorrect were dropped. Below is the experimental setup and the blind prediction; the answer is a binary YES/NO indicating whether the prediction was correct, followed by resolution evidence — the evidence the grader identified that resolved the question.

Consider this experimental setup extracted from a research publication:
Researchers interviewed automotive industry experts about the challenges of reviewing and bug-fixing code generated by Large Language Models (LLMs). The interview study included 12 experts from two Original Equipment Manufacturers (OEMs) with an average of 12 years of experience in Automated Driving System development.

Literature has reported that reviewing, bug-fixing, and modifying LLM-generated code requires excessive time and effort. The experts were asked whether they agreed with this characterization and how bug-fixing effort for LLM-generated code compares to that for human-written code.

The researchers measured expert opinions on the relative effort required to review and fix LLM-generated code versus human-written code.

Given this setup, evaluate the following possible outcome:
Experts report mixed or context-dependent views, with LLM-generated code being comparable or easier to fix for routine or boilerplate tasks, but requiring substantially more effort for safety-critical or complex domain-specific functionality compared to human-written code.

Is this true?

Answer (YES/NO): NO